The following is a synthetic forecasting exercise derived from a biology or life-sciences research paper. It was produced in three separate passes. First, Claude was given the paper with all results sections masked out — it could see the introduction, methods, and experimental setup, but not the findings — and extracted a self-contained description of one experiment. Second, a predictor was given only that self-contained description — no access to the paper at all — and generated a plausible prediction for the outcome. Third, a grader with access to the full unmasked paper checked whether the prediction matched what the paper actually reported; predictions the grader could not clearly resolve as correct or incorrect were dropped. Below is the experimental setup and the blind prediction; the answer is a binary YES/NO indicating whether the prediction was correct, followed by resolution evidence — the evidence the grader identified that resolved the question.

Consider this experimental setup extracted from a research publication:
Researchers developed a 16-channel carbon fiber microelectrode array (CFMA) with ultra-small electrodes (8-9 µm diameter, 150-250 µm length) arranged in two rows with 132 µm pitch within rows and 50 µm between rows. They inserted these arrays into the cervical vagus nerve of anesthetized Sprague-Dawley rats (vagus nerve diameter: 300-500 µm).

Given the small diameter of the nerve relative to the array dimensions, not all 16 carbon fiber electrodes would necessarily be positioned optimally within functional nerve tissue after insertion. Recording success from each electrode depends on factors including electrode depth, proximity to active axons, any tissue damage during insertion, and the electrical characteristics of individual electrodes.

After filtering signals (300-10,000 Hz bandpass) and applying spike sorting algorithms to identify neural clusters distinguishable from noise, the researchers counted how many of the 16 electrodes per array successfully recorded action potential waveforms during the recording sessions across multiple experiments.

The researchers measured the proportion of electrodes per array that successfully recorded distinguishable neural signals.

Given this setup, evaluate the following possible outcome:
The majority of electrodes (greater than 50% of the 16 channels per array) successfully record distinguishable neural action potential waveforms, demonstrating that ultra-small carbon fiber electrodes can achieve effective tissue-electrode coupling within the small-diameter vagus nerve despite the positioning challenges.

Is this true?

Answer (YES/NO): YES